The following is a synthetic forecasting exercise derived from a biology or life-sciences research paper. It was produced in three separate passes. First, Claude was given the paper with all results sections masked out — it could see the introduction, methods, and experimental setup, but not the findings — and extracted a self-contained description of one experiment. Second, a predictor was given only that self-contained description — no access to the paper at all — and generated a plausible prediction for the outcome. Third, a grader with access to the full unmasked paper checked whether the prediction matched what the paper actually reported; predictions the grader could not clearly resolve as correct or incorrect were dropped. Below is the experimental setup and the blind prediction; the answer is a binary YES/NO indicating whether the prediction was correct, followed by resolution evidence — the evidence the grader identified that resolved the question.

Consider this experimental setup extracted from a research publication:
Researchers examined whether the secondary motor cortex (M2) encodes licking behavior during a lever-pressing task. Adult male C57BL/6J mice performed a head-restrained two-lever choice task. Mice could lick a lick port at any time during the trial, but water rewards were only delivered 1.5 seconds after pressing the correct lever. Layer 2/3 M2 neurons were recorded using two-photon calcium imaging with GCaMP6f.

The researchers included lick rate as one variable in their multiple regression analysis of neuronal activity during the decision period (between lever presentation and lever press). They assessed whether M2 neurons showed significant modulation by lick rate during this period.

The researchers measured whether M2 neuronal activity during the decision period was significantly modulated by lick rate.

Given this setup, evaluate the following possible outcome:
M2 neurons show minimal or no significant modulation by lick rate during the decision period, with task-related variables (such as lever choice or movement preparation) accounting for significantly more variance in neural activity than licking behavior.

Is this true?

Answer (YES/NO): YES